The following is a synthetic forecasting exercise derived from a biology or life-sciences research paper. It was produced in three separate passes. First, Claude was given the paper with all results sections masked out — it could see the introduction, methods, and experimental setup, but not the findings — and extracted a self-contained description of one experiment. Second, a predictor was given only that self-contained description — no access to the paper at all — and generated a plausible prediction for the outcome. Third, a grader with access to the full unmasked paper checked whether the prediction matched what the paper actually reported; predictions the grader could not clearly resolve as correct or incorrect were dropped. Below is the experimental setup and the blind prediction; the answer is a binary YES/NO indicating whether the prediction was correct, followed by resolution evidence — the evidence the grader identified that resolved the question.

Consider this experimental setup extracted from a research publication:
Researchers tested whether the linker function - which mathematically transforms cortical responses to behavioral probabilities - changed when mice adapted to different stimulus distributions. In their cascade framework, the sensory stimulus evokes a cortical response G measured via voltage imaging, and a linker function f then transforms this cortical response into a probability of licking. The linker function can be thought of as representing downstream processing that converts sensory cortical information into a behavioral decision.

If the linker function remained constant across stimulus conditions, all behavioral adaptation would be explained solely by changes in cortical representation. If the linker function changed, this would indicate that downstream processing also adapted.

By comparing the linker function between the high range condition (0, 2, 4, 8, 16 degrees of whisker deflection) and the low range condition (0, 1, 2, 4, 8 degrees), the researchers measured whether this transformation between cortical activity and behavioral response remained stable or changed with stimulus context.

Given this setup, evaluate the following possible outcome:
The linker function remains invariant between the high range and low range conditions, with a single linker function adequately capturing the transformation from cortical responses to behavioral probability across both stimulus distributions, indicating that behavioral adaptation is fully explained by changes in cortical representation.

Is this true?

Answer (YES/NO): NO